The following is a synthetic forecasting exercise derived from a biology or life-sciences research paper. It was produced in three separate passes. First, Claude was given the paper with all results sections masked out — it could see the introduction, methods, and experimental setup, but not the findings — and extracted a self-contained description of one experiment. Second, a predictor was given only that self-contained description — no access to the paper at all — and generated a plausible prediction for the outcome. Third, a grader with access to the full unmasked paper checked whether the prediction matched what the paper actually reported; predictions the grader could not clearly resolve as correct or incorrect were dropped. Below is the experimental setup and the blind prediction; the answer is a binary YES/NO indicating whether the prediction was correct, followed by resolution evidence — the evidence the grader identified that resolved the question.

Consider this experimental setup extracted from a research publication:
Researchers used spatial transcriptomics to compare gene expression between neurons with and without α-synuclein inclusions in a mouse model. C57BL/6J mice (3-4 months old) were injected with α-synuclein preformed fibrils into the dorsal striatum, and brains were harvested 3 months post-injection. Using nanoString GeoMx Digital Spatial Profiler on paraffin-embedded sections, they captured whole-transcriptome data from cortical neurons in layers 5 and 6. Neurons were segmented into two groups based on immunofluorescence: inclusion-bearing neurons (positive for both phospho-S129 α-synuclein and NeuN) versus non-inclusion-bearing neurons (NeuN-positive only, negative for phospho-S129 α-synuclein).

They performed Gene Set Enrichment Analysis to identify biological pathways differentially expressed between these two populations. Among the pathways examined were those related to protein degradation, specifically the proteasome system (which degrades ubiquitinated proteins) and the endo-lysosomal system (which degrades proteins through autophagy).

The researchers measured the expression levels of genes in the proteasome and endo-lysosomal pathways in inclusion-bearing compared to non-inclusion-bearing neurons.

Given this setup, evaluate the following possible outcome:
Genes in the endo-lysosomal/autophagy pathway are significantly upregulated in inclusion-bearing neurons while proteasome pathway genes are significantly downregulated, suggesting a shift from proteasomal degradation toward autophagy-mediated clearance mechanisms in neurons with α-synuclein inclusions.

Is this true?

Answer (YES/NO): NO